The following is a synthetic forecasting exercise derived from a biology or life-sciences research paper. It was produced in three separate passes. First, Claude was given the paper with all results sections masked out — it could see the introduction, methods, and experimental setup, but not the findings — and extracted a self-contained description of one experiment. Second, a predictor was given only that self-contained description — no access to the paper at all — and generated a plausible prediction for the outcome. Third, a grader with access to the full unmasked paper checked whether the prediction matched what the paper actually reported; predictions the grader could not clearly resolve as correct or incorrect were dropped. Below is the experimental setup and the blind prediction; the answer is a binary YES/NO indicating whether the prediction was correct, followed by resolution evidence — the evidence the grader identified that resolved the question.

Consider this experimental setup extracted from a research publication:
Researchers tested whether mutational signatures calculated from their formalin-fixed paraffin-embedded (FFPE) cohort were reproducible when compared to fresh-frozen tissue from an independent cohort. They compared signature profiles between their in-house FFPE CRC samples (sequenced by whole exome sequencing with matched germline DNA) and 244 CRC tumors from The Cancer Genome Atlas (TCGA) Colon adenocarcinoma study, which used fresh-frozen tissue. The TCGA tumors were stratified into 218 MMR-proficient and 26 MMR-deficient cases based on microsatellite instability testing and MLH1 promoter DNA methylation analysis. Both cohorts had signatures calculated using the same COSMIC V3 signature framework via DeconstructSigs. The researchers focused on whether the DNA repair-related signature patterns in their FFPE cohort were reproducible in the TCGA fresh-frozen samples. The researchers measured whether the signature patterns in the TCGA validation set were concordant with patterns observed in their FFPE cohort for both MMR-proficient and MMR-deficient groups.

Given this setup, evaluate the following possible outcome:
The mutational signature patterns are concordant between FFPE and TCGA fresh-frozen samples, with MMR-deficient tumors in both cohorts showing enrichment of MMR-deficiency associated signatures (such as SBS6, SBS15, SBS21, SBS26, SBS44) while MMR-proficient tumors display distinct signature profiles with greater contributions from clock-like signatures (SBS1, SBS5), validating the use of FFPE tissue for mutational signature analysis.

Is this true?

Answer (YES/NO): NO